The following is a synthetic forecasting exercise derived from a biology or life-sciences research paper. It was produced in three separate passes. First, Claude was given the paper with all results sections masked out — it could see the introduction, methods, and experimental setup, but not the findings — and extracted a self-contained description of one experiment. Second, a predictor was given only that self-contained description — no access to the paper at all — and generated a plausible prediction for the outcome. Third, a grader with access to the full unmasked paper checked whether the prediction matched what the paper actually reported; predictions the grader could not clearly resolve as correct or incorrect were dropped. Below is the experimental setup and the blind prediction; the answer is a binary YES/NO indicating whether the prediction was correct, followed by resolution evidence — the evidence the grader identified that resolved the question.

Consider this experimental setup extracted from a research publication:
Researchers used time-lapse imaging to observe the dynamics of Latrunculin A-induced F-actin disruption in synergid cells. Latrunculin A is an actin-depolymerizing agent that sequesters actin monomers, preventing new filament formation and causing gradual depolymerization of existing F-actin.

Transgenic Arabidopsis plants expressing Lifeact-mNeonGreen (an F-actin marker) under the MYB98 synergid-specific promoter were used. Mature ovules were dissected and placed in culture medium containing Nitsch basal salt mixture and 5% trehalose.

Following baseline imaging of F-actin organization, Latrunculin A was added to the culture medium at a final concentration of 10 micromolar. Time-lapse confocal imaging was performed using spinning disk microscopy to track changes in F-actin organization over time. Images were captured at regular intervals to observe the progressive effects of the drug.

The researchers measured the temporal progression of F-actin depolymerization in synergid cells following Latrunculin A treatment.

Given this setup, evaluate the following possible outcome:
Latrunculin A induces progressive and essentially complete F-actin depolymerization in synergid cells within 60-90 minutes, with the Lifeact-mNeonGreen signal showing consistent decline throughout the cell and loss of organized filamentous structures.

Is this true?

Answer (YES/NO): NO